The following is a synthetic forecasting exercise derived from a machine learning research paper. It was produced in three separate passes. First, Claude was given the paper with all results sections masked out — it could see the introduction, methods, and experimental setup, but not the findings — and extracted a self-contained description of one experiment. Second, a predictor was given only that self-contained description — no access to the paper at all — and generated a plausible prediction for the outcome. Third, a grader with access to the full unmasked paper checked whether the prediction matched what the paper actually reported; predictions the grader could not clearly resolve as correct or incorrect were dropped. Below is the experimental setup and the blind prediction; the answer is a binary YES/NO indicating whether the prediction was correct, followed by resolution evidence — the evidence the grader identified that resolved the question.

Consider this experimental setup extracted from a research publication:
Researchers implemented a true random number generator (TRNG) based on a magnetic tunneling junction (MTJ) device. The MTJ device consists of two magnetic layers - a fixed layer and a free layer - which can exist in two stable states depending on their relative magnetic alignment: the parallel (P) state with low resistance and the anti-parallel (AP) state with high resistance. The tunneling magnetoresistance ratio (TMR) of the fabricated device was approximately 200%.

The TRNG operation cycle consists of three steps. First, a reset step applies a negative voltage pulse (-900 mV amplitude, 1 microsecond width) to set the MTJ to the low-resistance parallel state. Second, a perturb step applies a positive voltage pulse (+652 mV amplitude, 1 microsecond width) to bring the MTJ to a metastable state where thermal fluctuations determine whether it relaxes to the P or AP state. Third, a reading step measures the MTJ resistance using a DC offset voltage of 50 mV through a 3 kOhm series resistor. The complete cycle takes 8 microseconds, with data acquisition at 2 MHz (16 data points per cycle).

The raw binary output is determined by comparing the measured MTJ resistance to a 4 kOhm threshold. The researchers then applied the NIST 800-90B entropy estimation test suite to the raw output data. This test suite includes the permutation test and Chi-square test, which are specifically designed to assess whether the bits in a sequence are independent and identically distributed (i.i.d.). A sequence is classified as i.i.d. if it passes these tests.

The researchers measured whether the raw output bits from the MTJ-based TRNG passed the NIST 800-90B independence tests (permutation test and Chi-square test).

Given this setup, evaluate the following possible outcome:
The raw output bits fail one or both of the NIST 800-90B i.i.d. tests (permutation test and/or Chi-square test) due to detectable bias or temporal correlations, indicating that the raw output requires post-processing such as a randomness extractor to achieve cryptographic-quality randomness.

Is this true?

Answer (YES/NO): YES